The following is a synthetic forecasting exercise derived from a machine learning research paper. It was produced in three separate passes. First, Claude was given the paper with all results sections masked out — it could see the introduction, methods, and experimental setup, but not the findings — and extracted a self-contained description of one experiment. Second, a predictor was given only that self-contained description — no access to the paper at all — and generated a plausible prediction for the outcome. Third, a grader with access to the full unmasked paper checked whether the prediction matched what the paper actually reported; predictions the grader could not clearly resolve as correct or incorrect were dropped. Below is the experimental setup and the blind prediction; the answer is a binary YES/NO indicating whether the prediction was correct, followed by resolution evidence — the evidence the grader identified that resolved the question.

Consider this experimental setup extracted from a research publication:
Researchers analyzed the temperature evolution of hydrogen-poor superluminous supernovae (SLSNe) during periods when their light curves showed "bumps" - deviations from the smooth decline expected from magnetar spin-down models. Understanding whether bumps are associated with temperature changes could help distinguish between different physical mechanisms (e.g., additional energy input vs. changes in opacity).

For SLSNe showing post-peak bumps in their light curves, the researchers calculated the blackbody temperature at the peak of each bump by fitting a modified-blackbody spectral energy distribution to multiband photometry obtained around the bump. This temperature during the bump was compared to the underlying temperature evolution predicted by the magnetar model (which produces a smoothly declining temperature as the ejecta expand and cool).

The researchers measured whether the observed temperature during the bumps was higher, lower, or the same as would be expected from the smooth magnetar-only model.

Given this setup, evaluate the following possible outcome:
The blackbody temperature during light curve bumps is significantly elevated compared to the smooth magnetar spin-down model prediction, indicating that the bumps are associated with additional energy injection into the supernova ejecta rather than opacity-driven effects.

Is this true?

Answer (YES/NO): NO